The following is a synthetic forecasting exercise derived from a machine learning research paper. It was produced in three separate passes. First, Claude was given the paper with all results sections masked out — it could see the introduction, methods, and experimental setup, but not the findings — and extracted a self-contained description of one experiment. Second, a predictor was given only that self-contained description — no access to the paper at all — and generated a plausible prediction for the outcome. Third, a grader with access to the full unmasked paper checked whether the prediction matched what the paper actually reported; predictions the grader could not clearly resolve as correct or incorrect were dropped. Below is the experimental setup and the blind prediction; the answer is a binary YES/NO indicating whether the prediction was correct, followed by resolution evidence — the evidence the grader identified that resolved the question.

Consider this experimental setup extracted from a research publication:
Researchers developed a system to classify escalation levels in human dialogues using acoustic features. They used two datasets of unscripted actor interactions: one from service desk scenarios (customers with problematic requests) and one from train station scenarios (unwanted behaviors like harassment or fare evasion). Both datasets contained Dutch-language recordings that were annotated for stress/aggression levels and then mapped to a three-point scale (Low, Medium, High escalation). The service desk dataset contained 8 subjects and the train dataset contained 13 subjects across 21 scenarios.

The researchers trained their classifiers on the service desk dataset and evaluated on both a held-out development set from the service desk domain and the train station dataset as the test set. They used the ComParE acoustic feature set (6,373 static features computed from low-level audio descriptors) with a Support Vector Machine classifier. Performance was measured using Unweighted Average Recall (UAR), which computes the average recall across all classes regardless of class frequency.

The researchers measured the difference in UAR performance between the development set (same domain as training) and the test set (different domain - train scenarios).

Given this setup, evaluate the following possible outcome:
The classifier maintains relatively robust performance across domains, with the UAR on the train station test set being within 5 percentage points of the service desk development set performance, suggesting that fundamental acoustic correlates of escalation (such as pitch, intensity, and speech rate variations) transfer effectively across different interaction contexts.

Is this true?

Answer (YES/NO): NO